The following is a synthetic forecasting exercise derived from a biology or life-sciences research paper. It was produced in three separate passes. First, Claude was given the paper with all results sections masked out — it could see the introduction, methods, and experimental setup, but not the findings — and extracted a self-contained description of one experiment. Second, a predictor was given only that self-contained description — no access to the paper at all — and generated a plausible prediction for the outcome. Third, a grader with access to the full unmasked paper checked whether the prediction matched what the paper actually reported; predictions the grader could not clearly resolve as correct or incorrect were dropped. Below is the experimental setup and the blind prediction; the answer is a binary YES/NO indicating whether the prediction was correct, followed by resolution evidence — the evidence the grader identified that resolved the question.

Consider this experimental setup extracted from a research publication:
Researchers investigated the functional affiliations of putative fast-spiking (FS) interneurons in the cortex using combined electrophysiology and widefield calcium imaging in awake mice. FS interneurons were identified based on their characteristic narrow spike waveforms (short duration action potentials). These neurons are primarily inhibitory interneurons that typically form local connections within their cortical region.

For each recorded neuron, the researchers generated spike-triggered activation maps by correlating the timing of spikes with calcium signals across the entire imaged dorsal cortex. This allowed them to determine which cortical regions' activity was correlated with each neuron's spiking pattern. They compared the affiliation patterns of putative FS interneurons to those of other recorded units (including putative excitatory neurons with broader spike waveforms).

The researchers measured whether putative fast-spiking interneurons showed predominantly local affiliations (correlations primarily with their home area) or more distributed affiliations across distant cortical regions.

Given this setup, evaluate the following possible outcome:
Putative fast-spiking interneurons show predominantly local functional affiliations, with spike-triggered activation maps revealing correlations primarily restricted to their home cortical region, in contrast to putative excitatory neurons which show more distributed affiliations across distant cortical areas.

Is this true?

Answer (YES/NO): YES